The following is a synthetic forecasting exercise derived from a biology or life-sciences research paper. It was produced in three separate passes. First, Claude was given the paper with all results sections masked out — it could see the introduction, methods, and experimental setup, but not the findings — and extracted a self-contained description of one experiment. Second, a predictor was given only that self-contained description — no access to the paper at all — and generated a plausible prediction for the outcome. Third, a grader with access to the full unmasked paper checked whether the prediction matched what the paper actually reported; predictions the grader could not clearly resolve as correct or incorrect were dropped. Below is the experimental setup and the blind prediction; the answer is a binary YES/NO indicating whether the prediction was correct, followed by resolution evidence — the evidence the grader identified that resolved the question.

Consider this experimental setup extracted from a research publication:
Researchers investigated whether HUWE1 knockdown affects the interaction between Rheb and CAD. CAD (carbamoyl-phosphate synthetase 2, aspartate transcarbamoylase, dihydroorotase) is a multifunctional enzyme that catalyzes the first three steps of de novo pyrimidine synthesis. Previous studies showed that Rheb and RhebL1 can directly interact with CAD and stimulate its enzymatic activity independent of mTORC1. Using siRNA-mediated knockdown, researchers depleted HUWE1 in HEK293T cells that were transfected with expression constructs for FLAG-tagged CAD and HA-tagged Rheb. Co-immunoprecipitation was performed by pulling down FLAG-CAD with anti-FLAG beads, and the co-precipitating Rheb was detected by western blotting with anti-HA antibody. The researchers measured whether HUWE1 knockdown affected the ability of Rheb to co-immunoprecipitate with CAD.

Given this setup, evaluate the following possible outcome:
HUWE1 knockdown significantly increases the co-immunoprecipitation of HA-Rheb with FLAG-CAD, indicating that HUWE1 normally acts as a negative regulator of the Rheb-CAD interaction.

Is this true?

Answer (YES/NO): NO